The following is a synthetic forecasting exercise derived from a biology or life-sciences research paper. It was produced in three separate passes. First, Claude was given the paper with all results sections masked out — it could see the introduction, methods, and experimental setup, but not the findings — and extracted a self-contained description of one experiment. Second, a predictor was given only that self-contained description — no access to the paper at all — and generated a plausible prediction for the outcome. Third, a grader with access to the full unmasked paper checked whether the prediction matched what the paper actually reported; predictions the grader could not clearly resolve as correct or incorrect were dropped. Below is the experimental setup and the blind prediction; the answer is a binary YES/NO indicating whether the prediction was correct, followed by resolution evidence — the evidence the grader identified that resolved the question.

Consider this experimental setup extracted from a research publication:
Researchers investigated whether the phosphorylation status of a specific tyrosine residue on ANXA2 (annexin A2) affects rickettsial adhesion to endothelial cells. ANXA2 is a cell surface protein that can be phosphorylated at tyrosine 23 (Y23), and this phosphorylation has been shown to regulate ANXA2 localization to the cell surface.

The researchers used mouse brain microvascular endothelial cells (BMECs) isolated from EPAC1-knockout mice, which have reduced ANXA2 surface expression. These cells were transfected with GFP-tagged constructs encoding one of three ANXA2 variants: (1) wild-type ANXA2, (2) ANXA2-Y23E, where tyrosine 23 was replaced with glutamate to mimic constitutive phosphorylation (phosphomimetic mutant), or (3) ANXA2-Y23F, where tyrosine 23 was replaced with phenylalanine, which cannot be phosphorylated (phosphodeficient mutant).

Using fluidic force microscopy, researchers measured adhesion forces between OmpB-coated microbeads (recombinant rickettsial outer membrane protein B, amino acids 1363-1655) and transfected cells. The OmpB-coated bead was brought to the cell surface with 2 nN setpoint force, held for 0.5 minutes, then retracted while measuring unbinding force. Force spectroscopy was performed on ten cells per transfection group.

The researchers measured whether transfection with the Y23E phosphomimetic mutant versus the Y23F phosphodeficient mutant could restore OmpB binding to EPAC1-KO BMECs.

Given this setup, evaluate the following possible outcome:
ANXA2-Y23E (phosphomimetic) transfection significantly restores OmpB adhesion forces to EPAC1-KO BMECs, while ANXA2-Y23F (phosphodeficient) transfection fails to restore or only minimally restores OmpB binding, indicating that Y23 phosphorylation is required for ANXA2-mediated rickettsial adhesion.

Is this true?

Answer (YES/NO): YES